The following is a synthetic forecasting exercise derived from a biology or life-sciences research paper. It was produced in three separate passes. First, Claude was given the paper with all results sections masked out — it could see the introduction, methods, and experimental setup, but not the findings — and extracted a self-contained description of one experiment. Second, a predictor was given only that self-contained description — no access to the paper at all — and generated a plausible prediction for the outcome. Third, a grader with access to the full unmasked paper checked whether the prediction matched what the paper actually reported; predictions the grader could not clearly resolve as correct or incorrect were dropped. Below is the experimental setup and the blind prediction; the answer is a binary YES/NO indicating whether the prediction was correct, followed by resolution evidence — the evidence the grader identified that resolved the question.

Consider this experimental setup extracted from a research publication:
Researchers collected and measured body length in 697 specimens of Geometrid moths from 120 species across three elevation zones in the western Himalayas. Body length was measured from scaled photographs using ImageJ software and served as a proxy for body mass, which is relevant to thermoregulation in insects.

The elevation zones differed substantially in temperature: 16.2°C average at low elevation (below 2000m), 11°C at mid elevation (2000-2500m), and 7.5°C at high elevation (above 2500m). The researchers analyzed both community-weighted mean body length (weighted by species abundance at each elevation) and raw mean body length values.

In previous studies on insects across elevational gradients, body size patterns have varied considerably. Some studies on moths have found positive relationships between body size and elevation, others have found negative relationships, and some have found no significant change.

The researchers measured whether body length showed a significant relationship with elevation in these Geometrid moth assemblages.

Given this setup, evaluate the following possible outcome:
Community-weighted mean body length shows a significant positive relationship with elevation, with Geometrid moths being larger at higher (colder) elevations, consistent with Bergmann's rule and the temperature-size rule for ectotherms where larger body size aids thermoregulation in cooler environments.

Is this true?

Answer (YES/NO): NO